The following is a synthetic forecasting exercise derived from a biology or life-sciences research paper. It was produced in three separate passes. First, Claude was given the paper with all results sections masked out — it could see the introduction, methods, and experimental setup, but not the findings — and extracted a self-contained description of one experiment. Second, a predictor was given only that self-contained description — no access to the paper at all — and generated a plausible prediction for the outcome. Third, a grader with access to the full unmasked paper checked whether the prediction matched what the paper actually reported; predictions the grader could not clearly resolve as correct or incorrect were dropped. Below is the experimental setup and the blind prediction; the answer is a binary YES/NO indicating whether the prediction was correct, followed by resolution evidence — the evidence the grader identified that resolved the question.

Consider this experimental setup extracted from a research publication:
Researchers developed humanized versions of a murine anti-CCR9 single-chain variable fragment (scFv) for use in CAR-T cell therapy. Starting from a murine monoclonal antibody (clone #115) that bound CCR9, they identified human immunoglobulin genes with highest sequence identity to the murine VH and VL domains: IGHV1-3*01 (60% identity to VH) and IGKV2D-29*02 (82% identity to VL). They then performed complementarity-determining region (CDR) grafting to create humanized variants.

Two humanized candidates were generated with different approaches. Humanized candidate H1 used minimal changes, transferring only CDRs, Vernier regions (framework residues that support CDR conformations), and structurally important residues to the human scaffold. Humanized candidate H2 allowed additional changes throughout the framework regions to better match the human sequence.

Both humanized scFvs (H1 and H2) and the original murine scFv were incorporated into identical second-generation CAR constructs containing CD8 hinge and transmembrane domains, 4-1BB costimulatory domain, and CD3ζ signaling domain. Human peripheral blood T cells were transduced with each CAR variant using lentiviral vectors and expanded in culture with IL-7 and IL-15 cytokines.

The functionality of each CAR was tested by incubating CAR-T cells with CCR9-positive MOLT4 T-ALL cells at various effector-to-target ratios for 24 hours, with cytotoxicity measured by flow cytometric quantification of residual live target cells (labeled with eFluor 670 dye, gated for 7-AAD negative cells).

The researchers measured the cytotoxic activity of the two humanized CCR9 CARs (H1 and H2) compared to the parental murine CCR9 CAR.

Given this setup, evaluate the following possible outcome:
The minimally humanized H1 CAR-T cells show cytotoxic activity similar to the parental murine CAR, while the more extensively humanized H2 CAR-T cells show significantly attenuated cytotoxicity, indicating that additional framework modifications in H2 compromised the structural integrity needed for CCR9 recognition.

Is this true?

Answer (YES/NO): NO